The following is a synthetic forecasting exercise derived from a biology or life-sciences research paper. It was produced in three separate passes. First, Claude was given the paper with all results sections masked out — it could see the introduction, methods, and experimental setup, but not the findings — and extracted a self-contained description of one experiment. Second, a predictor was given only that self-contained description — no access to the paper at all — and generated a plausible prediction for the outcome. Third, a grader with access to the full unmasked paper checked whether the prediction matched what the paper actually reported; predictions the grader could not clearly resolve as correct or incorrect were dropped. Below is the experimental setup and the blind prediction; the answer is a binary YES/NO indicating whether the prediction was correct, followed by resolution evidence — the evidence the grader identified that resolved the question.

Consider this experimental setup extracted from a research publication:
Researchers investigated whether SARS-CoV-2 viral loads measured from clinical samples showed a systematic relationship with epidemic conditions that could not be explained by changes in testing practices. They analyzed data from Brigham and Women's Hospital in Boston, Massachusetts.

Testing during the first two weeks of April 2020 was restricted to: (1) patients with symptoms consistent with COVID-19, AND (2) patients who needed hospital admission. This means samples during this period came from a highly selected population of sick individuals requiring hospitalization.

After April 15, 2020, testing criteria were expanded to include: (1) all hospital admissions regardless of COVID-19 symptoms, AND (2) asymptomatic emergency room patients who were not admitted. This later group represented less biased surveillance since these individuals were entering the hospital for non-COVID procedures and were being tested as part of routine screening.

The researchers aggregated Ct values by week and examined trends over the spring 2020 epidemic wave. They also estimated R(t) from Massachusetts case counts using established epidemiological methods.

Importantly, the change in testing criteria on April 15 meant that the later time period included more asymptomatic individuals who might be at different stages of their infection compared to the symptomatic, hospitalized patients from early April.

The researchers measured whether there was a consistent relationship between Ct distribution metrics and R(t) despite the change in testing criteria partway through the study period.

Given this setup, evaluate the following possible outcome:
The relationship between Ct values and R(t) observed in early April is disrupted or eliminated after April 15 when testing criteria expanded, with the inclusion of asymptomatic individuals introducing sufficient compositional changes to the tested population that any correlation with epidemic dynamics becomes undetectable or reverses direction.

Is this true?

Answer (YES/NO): NO